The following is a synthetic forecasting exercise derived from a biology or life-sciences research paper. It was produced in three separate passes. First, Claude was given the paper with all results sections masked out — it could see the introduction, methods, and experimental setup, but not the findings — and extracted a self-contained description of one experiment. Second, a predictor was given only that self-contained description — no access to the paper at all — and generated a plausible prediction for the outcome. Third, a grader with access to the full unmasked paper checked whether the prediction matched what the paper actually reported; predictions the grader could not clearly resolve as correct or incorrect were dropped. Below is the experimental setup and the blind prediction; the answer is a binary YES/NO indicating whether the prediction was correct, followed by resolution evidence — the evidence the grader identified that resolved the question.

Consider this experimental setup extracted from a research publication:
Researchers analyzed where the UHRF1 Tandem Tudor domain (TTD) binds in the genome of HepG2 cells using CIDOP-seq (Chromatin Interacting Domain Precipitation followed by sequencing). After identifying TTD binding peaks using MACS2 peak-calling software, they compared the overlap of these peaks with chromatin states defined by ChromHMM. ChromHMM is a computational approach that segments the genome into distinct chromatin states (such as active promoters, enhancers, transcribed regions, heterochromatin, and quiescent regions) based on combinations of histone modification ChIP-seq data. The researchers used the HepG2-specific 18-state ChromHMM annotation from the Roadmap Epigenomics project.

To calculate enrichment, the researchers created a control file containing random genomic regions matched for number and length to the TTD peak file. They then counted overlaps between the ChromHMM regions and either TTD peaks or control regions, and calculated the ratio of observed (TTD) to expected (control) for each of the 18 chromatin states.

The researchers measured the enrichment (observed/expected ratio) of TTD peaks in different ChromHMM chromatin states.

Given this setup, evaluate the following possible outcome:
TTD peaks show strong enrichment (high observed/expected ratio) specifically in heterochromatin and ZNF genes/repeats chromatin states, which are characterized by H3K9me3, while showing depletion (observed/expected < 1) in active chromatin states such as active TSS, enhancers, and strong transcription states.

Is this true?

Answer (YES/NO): NO